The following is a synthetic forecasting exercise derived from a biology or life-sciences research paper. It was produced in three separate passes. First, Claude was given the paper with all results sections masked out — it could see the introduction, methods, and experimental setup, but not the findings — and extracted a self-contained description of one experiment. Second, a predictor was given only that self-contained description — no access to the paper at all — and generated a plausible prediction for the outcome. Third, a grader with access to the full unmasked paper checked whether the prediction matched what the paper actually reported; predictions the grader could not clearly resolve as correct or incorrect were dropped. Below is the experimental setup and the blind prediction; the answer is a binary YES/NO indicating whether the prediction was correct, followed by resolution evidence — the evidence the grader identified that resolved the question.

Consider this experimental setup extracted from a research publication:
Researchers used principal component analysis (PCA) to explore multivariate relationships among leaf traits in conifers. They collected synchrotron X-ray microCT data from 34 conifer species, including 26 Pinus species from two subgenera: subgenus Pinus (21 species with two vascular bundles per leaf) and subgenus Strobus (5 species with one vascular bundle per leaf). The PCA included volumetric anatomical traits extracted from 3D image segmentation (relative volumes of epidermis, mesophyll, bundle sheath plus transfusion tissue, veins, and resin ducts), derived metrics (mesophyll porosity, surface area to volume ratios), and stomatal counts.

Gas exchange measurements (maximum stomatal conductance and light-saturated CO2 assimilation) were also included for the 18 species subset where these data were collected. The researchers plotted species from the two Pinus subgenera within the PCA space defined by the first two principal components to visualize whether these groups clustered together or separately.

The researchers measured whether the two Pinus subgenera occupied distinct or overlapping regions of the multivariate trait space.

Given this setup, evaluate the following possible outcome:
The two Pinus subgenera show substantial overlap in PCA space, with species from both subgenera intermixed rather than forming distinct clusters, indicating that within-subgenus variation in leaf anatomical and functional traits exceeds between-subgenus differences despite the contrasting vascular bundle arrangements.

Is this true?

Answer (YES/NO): NO